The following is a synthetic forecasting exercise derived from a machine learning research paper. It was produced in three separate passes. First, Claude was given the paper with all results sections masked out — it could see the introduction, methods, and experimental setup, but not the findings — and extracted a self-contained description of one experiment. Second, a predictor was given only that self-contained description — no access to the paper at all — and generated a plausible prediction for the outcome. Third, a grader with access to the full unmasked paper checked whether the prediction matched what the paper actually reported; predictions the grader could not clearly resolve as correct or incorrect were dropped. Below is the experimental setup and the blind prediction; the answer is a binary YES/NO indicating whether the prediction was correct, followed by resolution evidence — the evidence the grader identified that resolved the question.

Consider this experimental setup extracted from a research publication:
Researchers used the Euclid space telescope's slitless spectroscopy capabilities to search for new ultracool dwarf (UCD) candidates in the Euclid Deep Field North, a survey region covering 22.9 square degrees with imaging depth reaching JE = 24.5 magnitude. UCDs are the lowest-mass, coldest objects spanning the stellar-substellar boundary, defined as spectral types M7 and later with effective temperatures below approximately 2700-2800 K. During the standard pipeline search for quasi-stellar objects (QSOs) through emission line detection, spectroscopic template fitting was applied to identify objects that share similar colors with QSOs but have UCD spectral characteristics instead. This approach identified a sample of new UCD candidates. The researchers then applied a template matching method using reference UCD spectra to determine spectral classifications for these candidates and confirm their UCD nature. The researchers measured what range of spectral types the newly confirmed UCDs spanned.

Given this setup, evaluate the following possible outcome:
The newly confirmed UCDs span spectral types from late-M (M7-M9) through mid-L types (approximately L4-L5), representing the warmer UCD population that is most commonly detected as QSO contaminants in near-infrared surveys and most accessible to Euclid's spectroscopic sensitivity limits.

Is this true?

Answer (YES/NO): NO